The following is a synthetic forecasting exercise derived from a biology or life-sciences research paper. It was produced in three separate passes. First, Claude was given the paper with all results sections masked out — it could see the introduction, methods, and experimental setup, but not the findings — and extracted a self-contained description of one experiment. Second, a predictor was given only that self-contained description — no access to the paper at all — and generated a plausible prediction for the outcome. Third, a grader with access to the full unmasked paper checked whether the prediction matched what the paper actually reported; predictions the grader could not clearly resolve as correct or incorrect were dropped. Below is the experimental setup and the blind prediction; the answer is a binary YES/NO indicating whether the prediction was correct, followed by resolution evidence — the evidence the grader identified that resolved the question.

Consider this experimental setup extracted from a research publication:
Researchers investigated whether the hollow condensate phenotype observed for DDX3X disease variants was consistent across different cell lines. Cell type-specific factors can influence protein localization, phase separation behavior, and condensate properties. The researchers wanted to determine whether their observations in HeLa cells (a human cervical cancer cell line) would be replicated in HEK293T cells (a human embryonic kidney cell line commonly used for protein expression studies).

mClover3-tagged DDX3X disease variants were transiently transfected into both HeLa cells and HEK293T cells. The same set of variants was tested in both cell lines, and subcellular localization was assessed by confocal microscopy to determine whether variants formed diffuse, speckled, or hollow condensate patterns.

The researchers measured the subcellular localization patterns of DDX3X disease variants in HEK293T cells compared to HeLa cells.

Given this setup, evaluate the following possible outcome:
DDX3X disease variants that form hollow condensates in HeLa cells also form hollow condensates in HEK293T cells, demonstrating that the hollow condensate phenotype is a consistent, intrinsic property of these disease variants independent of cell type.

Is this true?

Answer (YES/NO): YES